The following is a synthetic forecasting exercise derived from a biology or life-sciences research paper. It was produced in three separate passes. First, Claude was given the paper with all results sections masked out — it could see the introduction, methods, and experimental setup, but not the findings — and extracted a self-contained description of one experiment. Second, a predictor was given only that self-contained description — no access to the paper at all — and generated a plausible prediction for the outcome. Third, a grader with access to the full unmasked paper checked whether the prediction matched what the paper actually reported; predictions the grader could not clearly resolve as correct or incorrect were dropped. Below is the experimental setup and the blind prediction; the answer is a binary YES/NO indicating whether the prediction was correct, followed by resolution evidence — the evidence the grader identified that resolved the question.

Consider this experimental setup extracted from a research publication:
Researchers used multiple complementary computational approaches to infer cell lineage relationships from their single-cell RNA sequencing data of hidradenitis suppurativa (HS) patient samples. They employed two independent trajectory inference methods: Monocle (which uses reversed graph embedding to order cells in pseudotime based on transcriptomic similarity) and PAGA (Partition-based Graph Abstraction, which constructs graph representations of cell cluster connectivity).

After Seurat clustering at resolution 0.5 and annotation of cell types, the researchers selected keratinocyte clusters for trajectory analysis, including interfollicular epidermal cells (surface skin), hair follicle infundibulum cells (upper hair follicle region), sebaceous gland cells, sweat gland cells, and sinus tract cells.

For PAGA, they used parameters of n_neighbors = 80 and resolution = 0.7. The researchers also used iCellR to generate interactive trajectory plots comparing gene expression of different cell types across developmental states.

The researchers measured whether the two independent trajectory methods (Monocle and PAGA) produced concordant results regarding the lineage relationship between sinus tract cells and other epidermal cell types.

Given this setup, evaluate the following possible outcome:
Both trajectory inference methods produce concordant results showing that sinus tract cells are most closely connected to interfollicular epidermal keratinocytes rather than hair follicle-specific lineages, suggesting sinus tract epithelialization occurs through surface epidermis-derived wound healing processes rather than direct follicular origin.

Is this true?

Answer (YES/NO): NO